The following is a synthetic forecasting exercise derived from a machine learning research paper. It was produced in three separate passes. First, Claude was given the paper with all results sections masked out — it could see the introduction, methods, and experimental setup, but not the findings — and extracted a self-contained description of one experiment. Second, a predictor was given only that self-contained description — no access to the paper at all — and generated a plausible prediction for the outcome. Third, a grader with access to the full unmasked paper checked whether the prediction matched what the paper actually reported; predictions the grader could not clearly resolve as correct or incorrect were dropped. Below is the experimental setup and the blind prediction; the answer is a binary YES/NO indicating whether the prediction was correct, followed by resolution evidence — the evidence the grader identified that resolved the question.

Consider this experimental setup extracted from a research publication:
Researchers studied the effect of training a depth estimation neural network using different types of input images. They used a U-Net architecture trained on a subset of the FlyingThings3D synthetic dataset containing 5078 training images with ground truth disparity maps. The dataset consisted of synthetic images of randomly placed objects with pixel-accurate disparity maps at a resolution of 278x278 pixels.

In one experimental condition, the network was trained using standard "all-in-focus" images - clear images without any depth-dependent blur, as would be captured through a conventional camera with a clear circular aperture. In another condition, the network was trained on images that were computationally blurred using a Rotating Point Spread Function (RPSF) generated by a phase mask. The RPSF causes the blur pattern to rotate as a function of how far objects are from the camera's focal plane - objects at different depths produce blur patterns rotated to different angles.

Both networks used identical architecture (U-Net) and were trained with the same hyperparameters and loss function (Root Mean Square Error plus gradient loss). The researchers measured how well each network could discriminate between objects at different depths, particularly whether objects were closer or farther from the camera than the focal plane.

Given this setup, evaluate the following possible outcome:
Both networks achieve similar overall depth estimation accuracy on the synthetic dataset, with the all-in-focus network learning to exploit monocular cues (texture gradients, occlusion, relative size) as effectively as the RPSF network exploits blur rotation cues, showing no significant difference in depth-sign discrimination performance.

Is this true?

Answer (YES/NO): NO